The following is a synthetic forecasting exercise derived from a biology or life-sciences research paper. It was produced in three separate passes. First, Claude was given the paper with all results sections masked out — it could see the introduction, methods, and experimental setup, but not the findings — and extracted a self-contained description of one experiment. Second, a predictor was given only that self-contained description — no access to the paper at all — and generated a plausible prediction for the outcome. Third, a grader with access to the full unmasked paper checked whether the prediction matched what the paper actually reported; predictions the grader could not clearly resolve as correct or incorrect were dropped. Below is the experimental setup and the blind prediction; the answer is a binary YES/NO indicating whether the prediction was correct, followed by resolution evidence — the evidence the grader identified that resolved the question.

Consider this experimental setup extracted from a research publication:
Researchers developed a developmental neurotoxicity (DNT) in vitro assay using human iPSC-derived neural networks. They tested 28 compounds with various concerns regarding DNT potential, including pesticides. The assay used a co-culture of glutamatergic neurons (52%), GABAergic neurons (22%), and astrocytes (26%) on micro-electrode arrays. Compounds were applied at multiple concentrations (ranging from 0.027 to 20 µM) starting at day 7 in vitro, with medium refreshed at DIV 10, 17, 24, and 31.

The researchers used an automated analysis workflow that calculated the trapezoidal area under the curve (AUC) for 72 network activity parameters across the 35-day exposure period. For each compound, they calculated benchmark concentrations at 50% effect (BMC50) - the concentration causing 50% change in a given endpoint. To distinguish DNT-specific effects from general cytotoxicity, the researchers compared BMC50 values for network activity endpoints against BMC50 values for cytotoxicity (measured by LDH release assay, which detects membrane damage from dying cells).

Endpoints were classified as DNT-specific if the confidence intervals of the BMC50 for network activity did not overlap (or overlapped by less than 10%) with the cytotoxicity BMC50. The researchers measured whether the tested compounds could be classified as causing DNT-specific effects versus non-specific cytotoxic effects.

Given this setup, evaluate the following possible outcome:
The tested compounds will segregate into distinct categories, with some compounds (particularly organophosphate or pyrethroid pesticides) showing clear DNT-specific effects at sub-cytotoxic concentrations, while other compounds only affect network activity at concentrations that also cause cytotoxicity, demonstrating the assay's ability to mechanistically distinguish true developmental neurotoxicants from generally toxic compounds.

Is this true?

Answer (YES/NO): NO